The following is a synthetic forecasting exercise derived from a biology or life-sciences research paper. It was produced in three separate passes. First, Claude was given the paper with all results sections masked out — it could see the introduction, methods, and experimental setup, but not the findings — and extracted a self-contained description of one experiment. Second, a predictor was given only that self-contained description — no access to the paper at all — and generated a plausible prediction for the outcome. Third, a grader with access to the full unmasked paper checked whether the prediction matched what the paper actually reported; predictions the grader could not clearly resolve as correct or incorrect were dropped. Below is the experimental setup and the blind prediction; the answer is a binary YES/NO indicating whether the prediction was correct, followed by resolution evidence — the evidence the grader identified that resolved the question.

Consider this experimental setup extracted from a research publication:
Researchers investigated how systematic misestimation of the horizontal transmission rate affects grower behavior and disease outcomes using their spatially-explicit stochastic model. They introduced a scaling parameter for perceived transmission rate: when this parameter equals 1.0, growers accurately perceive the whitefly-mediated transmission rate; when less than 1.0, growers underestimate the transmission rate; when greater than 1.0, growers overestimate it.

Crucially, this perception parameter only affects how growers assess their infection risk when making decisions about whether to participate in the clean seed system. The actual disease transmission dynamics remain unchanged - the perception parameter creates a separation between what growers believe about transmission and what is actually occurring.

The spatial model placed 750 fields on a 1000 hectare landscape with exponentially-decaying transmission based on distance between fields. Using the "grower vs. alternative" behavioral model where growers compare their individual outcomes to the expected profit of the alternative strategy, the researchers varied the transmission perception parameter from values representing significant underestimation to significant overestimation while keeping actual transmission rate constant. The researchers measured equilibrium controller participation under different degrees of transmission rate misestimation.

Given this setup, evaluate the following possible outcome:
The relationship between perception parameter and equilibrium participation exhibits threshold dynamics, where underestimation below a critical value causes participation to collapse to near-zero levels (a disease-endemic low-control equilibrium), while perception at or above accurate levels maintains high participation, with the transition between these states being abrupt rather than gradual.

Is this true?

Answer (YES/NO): NO